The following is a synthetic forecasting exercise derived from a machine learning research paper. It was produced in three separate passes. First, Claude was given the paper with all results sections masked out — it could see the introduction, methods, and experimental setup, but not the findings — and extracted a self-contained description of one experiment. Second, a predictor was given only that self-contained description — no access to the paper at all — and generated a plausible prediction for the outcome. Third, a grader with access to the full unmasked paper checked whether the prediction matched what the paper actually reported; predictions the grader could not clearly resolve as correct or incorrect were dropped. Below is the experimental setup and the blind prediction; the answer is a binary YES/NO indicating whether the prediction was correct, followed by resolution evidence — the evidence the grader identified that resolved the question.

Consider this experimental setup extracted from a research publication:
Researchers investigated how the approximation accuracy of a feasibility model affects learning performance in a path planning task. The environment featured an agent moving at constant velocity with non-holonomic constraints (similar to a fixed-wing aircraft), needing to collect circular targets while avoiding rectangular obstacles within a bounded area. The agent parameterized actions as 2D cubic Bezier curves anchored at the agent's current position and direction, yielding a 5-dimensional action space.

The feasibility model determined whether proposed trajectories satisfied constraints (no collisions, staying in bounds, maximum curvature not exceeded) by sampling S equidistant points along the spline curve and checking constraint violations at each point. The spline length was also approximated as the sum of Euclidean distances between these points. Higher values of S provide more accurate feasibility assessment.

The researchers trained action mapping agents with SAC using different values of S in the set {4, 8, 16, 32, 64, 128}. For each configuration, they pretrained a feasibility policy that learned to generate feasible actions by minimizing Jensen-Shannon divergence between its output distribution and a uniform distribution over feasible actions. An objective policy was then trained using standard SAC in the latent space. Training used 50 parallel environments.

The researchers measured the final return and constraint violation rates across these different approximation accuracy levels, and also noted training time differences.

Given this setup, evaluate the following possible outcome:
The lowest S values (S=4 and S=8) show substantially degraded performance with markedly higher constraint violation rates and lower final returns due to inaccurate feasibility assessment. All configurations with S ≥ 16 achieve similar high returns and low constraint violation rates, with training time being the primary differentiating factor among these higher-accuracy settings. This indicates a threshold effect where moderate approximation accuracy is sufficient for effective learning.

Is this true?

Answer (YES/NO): NO